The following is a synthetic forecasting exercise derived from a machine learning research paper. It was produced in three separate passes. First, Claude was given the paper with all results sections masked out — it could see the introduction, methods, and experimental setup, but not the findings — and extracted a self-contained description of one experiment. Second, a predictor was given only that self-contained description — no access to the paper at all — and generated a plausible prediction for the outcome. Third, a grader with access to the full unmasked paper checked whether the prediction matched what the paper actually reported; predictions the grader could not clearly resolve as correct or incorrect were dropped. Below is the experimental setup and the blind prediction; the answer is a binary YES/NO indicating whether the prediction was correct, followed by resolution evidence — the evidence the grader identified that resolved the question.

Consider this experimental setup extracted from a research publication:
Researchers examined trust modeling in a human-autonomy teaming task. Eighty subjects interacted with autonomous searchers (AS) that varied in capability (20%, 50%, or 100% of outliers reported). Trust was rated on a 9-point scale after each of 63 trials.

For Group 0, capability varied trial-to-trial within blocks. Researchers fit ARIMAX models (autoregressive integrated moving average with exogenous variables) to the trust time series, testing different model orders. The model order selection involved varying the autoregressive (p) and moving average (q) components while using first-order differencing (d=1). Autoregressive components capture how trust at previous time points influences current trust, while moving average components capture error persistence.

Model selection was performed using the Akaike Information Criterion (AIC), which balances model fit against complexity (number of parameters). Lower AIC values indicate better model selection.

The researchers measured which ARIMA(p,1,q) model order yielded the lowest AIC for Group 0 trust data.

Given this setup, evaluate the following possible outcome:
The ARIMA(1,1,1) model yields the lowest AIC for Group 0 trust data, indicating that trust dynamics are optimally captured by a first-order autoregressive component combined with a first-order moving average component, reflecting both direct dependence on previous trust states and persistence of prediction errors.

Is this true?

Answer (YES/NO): NO